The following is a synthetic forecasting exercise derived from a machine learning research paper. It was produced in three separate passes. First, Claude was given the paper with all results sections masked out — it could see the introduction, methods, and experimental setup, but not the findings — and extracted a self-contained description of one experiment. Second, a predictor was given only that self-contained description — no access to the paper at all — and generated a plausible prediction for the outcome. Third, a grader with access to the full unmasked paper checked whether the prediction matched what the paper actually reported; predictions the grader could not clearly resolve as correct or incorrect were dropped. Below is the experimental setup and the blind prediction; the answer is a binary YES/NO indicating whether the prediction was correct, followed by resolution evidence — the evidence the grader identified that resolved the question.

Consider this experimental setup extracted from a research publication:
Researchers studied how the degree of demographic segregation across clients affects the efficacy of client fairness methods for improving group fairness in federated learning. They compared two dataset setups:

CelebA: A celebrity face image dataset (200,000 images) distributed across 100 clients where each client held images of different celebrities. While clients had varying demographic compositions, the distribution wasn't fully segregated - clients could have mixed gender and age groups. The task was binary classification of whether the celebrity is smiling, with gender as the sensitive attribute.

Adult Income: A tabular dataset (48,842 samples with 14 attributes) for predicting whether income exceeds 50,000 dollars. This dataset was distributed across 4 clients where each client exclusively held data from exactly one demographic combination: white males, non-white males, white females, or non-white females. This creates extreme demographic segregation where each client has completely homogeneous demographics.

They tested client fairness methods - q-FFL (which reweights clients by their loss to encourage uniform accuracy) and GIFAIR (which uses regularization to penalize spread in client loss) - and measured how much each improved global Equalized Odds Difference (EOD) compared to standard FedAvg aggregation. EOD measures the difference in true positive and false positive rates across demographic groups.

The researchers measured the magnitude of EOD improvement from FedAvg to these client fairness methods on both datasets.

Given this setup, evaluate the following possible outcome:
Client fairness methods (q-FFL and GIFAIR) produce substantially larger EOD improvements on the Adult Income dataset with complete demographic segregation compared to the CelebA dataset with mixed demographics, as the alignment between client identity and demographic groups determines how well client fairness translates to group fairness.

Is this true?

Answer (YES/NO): NO